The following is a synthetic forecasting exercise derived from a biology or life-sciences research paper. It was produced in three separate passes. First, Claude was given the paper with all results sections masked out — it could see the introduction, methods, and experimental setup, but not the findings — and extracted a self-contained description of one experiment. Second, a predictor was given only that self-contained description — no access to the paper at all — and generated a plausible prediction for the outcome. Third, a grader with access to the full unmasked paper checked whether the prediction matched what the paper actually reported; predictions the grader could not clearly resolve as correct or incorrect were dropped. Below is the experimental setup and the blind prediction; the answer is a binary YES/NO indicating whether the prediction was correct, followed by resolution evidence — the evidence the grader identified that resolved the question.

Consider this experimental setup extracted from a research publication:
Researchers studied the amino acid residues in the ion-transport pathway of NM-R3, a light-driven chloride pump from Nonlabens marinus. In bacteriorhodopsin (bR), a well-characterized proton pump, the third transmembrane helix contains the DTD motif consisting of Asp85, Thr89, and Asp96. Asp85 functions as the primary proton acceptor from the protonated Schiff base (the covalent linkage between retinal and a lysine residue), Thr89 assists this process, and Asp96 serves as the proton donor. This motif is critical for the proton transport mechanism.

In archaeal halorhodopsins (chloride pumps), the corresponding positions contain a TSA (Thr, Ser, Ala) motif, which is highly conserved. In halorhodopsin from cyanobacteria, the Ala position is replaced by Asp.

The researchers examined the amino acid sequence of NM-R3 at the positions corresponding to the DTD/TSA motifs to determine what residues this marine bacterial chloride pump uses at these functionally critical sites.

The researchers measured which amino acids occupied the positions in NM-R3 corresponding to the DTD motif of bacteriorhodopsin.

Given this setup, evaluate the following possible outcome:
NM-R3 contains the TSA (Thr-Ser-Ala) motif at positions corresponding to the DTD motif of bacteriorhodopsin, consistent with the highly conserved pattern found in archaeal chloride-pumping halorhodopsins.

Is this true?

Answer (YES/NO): NO